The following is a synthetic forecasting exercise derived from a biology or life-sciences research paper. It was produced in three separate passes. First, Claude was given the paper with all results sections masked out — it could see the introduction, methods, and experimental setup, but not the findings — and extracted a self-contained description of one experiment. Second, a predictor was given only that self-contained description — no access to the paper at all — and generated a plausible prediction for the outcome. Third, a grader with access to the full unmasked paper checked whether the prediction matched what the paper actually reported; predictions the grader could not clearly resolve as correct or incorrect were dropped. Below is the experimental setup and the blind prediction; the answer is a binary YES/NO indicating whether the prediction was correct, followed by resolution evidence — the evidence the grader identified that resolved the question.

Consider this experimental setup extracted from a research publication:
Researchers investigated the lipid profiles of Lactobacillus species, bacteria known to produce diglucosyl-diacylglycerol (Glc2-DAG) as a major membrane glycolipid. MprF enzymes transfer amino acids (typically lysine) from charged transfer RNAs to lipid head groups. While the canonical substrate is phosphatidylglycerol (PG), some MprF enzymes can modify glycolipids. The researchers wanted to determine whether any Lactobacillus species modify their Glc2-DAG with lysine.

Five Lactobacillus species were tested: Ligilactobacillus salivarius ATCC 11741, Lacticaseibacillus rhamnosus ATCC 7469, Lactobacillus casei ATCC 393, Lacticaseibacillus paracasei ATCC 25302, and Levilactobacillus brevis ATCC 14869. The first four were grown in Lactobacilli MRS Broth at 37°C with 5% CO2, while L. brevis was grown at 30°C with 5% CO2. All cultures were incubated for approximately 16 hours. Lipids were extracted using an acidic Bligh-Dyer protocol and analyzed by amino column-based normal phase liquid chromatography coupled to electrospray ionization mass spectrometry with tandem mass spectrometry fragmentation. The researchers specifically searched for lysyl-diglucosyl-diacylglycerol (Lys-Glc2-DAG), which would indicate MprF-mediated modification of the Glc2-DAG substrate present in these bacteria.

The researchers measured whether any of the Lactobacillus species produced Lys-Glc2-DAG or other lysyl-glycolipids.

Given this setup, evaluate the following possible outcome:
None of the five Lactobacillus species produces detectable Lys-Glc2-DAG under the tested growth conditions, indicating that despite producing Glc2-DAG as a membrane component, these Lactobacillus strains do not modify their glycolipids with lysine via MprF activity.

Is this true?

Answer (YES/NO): NO